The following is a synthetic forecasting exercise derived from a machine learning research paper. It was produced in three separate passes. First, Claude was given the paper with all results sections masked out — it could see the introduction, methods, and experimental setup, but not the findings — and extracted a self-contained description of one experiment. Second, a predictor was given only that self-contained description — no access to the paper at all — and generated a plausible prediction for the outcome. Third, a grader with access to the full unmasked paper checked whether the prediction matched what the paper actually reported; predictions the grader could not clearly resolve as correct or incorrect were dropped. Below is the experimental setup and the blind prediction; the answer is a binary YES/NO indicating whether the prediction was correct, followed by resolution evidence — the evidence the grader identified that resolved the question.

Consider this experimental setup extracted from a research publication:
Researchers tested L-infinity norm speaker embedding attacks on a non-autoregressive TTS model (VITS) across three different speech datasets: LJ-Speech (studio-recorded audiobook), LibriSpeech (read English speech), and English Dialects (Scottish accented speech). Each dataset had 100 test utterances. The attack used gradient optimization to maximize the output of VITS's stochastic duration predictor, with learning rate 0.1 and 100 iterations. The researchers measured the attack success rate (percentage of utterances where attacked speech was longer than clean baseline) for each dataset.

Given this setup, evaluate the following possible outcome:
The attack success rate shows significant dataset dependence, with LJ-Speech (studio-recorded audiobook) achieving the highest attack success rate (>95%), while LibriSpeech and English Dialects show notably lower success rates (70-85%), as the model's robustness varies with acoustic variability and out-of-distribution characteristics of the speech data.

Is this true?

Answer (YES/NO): NO